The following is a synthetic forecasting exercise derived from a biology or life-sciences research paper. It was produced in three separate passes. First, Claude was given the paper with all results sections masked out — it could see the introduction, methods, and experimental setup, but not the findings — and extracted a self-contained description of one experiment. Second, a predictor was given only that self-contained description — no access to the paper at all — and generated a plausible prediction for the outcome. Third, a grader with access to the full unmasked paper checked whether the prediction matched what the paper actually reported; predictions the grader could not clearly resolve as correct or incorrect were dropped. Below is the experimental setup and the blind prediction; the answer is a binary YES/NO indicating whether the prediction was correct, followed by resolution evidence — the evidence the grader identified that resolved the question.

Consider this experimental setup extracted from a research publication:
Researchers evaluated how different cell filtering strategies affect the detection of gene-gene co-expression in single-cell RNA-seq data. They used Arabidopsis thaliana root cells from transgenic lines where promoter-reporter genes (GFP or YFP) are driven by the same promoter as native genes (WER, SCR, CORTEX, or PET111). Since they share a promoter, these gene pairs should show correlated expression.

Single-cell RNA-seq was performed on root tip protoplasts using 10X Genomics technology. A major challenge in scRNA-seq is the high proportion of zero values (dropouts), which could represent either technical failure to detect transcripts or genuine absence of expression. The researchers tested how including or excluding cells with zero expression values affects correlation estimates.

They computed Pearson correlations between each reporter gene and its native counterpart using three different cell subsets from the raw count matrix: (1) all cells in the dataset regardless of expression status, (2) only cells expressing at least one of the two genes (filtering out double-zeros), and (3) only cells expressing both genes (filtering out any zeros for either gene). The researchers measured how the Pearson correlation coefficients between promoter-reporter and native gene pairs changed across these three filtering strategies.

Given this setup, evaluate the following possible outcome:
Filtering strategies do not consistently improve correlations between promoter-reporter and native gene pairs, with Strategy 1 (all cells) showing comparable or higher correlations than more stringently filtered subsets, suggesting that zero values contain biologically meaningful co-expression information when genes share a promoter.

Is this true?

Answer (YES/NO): YES